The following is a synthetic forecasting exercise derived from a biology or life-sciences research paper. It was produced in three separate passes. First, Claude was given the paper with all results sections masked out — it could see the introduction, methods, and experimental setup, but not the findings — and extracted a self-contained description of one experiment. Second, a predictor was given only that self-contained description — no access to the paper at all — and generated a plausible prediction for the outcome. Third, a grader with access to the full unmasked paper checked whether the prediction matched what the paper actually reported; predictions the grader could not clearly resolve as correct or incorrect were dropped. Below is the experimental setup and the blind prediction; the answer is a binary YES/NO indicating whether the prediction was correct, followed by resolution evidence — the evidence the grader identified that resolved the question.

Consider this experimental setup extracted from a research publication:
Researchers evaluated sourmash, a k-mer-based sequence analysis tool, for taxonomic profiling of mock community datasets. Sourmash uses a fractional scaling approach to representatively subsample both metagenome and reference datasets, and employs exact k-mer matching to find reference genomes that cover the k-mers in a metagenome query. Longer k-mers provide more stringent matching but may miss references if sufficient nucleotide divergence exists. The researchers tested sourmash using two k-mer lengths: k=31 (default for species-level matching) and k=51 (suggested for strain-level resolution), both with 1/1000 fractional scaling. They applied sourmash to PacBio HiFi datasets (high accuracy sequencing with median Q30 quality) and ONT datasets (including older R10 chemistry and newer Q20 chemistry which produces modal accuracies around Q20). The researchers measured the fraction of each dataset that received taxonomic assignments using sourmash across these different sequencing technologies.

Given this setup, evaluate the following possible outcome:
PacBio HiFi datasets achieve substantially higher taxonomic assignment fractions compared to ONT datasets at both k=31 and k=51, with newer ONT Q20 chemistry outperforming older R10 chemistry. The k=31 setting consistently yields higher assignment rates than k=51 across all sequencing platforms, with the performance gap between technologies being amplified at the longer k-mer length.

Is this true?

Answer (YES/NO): NO